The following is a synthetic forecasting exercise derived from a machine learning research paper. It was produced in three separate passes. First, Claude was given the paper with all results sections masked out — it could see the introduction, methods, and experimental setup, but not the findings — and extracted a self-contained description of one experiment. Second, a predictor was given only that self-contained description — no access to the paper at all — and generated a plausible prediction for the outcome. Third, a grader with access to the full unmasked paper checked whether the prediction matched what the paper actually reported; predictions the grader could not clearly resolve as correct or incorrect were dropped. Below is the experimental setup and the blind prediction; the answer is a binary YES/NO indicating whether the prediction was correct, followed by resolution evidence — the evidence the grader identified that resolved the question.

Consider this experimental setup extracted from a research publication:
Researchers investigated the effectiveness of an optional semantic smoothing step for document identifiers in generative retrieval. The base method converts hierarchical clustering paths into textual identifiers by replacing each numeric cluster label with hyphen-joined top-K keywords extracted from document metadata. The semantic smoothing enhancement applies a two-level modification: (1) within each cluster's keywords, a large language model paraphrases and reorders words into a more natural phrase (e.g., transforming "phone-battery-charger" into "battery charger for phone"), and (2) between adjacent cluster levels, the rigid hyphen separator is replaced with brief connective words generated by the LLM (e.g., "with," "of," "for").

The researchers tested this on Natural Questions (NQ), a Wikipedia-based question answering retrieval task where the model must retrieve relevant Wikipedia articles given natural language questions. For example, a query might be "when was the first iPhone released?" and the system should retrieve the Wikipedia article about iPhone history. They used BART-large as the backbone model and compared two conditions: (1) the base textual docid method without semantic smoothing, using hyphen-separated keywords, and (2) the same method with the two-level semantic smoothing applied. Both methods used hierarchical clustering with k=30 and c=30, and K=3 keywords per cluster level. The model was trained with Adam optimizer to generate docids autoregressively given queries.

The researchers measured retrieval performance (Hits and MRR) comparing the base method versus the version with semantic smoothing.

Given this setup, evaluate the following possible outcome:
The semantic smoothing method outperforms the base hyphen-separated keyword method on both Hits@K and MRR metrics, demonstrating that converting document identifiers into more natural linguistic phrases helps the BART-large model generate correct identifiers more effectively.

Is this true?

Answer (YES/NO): YES